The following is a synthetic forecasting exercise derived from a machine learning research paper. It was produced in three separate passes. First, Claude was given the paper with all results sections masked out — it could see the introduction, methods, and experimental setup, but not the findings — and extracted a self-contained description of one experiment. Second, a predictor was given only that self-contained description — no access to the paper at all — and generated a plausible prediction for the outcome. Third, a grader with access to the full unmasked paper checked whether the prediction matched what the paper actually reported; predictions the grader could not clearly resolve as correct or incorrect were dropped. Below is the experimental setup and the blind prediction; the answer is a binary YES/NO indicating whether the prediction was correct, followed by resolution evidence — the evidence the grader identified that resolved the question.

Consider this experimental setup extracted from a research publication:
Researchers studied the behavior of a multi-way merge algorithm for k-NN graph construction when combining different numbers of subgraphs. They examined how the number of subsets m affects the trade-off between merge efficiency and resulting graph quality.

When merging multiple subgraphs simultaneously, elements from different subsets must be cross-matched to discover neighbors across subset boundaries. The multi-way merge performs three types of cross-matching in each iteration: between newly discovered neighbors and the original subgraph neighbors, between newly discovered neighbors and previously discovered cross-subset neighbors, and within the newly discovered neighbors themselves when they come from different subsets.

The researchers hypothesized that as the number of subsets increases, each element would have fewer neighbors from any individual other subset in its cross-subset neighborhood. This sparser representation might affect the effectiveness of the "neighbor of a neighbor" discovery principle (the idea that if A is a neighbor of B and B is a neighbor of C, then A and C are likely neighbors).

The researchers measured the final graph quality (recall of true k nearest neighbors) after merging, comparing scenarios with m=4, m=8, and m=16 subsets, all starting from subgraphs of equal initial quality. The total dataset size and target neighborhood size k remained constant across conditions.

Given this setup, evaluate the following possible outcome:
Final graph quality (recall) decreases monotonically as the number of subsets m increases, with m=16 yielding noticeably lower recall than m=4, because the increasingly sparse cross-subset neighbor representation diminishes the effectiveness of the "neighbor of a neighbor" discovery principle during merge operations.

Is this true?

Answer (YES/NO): NO